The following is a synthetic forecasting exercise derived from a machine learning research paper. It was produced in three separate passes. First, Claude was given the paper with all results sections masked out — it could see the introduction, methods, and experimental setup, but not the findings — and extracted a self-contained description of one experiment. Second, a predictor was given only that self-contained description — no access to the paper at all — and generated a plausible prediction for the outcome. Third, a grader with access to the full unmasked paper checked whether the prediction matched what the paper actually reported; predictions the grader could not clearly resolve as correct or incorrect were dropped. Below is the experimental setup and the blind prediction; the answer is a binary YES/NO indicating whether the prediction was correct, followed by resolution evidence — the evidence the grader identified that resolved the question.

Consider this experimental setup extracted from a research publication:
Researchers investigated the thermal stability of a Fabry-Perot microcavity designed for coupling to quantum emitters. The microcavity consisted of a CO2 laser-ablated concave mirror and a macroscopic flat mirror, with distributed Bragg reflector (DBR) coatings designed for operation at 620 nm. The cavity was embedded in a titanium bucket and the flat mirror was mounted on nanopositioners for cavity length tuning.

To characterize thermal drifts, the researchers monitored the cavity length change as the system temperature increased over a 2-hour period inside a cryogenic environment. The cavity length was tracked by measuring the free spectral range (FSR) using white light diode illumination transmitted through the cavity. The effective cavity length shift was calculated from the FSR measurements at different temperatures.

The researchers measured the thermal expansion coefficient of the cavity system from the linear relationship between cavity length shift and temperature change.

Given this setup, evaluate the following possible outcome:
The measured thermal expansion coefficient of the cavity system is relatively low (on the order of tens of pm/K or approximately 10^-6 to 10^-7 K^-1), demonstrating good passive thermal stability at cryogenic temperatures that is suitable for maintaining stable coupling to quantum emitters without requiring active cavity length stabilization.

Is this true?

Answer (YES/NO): NO